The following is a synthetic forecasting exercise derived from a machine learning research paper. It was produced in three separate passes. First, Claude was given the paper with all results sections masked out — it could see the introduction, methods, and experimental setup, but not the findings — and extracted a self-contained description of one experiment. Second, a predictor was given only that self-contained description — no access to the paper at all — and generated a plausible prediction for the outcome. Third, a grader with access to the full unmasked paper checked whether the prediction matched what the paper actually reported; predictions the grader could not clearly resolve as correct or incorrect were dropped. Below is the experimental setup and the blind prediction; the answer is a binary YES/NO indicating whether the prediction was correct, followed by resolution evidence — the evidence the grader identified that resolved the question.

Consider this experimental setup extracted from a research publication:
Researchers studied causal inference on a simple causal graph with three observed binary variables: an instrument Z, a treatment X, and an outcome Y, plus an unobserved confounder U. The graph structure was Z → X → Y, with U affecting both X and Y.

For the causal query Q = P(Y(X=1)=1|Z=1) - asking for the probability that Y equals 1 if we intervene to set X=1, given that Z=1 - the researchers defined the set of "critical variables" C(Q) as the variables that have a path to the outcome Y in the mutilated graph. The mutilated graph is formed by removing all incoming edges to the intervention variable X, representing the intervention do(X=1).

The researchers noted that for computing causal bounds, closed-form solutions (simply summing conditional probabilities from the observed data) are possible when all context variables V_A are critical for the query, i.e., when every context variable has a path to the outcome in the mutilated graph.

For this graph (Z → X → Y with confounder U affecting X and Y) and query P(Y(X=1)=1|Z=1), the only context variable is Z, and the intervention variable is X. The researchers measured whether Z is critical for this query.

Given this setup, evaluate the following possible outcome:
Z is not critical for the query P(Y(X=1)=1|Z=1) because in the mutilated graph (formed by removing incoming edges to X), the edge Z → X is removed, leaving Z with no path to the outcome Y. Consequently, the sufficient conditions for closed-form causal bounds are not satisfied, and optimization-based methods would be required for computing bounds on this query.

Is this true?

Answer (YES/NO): YES